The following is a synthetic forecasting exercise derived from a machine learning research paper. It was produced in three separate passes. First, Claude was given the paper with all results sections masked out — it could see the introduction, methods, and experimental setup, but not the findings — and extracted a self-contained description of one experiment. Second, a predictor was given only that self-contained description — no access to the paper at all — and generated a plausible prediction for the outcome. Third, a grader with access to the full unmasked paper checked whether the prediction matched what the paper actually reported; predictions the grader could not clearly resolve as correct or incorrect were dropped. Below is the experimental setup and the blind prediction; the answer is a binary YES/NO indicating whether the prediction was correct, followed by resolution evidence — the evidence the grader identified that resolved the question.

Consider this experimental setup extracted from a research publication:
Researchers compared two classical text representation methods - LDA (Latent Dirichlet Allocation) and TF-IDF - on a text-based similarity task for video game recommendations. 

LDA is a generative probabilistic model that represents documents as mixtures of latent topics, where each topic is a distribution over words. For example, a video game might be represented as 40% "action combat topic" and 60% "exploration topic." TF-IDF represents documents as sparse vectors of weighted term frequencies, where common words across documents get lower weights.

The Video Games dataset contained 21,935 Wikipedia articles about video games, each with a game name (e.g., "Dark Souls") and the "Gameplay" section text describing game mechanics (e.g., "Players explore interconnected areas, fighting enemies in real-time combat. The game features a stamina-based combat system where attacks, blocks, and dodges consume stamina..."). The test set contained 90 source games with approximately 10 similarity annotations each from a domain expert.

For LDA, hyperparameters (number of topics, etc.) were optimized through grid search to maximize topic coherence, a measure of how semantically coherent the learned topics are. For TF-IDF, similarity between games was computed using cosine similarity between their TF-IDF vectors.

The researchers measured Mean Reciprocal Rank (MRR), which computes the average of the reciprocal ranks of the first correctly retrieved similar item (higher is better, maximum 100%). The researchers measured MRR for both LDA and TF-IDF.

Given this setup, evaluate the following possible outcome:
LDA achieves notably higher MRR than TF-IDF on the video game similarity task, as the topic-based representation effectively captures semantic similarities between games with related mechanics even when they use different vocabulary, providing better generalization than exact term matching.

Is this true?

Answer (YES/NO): NO